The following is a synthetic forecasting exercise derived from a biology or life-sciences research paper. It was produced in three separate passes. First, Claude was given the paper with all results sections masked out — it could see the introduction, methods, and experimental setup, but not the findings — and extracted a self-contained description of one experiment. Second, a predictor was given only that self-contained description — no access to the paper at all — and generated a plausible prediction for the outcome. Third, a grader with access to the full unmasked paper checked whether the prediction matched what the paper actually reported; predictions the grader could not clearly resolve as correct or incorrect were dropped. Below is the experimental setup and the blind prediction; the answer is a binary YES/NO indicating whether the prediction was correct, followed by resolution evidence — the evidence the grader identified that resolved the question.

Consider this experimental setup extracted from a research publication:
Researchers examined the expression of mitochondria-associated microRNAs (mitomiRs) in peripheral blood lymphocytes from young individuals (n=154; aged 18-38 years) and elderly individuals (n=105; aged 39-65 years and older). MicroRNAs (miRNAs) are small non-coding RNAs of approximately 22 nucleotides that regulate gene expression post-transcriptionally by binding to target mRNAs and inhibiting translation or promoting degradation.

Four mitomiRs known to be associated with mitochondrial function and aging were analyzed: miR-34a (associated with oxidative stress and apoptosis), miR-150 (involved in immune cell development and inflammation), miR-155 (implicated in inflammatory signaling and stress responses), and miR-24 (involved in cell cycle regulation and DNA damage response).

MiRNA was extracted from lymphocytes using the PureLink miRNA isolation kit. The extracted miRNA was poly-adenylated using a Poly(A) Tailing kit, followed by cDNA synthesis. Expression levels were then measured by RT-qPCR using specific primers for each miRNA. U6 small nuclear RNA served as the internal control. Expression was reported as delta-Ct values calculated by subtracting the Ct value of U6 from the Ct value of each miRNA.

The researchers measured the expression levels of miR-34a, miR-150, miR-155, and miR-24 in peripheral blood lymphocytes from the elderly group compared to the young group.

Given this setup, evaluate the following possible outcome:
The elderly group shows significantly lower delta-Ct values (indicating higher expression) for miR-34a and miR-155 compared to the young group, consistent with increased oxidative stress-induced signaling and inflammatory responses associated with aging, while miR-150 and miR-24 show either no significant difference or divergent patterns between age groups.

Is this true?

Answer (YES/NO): NO